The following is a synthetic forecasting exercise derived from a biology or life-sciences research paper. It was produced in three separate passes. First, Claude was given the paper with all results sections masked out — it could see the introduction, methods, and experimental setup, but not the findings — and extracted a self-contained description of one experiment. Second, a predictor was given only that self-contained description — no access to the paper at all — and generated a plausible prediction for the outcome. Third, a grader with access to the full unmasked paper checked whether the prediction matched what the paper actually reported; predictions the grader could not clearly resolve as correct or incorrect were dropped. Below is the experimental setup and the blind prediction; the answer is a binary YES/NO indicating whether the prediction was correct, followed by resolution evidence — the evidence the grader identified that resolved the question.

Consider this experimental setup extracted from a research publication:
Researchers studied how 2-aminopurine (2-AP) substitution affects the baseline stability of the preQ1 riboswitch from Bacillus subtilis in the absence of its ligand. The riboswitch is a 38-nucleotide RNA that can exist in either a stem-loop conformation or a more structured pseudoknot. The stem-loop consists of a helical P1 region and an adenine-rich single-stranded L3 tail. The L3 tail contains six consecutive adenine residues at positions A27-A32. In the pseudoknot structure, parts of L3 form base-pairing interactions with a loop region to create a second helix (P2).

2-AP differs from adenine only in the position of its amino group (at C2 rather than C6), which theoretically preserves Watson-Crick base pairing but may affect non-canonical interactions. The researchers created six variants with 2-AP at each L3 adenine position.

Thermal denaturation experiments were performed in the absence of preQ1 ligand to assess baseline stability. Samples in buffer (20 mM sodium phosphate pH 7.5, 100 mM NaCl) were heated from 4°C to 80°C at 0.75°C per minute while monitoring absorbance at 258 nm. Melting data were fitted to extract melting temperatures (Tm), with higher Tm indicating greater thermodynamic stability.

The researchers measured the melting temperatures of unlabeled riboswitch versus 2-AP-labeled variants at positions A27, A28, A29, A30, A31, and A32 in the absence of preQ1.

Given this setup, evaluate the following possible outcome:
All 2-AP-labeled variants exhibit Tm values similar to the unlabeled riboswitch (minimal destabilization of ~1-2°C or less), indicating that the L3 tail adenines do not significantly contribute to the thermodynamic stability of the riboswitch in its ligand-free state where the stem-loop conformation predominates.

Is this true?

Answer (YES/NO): NO